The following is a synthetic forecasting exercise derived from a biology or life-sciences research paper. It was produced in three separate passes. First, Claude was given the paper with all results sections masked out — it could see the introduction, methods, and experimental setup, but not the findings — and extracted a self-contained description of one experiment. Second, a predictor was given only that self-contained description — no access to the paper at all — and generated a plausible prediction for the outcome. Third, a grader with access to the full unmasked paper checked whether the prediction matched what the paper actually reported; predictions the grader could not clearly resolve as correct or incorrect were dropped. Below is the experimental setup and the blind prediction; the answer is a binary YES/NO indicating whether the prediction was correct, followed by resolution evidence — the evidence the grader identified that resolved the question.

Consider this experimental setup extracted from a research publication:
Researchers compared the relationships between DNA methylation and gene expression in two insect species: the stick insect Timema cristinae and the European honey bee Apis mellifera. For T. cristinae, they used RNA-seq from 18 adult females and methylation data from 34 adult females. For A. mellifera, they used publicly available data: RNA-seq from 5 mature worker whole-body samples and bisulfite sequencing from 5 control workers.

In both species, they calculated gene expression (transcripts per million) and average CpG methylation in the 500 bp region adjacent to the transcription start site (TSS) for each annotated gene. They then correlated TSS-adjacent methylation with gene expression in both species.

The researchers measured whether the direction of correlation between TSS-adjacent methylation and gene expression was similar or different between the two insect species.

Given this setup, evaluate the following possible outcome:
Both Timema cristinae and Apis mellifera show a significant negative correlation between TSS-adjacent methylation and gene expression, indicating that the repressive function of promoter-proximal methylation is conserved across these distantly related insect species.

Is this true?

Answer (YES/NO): NO